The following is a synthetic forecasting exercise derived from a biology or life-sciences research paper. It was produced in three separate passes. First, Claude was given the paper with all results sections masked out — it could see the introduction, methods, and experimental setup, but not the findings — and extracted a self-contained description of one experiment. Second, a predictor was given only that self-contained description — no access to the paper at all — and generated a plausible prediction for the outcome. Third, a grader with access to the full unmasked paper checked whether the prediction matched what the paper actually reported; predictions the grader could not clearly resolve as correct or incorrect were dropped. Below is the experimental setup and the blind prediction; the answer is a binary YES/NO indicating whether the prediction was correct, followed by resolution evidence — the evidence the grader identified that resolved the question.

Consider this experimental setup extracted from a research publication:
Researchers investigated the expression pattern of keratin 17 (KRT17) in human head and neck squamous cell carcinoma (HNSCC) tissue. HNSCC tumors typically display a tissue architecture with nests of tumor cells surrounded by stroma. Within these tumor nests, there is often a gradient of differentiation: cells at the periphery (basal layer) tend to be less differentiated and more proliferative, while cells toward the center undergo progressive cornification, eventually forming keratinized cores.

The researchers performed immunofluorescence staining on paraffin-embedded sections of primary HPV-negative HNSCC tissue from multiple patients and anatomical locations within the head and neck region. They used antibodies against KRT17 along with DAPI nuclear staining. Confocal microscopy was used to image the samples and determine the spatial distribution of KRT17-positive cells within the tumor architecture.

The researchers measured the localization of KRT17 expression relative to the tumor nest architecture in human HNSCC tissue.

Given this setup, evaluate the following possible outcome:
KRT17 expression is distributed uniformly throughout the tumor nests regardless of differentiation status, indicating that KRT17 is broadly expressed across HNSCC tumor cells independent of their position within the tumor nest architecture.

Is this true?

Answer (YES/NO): NO